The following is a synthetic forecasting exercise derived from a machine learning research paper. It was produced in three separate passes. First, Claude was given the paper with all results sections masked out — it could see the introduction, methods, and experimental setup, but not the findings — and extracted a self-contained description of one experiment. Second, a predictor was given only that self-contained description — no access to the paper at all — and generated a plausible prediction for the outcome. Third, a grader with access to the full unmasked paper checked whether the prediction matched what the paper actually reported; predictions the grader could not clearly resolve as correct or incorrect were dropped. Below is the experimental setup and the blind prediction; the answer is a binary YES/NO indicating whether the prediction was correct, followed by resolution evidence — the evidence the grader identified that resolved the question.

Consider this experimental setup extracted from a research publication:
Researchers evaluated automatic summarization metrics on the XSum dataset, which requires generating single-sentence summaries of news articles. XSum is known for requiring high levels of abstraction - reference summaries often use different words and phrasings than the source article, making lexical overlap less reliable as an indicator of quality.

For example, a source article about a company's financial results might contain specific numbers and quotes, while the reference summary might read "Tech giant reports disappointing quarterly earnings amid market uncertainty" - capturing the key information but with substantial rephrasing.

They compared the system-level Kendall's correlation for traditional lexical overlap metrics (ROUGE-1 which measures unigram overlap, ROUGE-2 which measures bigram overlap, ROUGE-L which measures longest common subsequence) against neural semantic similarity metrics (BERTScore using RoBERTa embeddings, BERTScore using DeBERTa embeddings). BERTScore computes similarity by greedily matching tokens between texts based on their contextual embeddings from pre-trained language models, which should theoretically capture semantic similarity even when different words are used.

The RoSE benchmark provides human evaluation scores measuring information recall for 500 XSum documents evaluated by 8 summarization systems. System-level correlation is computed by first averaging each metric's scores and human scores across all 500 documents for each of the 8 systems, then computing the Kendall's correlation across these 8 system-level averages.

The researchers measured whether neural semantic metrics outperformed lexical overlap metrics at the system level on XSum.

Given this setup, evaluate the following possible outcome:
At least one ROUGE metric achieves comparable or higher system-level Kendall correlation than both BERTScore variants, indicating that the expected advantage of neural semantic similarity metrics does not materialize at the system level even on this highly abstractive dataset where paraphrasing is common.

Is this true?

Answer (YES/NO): YES